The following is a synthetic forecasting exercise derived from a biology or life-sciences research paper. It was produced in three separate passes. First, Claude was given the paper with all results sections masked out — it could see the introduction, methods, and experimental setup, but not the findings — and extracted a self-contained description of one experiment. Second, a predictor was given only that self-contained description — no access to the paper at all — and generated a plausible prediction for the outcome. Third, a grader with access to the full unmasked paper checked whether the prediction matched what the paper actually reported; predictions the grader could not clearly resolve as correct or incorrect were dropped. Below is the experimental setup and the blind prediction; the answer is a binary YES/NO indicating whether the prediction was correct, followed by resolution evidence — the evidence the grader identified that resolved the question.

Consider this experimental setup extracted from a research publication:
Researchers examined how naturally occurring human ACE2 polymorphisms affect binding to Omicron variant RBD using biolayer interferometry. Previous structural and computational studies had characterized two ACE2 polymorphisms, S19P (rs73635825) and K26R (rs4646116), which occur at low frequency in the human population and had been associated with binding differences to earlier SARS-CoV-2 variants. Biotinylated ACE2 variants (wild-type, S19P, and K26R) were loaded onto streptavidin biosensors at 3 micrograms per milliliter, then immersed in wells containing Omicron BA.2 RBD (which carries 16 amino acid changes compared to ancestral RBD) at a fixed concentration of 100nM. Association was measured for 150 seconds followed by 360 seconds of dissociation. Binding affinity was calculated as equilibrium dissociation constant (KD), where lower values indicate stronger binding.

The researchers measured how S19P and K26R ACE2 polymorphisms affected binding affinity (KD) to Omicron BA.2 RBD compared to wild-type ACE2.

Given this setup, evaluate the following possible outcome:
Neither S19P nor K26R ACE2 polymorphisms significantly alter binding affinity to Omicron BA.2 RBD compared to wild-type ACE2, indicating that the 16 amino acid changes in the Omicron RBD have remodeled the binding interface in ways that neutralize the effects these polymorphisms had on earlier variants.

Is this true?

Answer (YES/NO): NO